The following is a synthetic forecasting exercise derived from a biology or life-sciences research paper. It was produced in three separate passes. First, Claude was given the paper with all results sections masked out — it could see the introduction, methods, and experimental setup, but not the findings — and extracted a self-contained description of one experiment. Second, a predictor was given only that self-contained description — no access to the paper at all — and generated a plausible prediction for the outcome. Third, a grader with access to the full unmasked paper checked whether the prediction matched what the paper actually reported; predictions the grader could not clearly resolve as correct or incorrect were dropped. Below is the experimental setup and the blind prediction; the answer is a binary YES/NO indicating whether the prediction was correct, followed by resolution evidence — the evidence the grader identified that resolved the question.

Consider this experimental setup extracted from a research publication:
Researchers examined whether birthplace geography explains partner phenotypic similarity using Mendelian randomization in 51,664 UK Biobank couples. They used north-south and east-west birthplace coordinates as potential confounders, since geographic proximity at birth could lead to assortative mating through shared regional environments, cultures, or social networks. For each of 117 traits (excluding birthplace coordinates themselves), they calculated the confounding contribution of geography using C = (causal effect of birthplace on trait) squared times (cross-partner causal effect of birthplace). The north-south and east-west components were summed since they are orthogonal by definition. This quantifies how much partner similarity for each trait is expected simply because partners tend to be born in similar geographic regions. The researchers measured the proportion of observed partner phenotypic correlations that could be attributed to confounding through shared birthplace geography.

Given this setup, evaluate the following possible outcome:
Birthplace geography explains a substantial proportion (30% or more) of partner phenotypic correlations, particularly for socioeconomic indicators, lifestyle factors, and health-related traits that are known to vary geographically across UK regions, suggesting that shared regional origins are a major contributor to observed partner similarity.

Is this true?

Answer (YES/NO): NO